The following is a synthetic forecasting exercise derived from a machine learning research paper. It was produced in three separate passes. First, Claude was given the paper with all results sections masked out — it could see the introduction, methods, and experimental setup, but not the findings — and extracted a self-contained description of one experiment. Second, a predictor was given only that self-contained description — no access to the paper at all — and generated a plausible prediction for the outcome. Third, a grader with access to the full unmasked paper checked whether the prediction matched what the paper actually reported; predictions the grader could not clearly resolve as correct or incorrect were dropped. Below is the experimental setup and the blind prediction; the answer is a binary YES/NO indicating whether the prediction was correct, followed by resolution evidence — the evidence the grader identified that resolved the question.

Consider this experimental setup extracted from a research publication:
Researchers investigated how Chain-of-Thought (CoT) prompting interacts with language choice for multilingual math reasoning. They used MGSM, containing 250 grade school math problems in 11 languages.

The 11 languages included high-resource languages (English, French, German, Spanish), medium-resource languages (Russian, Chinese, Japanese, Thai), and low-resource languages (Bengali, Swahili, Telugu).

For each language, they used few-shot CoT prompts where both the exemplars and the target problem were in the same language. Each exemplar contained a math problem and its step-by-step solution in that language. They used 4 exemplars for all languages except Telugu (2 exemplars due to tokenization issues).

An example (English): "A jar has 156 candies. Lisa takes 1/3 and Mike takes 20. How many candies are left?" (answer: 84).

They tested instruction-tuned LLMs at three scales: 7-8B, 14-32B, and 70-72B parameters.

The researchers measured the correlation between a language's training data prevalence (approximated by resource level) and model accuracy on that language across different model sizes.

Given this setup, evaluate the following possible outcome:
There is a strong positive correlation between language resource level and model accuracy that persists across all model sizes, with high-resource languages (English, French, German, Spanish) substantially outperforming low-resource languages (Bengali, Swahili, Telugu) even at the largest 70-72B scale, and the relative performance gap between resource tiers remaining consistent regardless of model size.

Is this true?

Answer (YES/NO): NO